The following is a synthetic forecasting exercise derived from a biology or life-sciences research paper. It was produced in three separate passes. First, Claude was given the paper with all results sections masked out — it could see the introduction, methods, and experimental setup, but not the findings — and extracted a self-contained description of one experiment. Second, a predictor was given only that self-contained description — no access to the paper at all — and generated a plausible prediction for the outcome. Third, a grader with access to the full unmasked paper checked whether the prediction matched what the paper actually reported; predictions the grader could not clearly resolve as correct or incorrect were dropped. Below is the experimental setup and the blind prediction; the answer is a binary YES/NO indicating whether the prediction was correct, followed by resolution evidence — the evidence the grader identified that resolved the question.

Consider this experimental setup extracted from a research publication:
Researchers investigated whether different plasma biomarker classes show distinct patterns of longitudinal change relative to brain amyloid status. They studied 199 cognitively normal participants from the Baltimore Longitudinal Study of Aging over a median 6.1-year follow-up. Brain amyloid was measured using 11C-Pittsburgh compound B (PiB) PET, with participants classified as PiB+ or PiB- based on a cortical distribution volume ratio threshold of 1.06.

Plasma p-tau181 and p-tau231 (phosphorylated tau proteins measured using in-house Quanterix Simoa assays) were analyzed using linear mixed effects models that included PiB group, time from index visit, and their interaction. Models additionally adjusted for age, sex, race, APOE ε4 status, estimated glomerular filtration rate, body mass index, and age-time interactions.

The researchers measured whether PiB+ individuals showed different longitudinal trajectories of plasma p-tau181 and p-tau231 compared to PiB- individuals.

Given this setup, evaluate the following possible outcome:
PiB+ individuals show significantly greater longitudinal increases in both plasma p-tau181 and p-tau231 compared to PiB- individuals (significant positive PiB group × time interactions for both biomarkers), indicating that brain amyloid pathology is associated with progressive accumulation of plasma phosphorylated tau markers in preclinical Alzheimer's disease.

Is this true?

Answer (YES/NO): NO